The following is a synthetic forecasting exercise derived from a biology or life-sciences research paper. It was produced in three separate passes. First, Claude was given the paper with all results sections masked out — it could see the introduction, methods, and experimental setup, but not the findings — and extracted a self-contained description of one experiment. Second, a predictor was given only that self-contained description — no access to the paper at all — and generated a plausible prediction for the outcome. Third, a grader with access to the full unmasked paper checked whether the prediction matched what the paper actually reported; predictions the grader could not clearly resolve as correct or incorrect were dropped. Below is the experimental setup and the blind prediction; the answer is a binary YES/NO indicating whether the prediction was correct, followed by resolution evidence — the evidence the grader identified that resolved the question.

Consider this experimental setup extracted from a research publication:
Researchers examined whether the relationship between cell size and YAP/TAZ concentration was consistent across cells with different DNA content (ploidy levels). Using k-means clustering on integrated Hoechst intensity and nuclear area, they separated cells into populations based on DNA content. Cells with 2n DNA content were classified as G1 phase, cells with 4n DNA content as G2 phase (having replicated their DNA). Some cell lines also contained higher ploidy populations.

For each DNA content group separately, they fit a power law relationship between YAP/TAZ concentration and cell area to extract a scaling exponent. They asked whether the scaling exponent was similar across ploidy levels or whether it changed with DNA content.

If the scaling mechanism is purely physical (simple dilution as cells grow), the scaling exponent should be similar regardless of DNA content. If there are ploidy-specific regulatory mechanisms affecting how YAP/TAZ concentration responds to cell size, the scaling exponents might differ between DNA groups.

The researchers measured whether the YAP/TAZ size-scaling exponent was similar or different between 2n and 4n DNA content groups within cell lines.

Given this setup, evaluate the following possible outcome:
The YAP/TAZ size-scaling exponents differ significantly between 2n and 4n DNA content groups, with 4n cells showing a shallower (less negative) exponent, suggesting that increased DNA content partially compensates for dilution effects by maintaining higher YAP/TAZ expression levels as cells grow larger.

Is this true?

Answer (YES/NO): NO